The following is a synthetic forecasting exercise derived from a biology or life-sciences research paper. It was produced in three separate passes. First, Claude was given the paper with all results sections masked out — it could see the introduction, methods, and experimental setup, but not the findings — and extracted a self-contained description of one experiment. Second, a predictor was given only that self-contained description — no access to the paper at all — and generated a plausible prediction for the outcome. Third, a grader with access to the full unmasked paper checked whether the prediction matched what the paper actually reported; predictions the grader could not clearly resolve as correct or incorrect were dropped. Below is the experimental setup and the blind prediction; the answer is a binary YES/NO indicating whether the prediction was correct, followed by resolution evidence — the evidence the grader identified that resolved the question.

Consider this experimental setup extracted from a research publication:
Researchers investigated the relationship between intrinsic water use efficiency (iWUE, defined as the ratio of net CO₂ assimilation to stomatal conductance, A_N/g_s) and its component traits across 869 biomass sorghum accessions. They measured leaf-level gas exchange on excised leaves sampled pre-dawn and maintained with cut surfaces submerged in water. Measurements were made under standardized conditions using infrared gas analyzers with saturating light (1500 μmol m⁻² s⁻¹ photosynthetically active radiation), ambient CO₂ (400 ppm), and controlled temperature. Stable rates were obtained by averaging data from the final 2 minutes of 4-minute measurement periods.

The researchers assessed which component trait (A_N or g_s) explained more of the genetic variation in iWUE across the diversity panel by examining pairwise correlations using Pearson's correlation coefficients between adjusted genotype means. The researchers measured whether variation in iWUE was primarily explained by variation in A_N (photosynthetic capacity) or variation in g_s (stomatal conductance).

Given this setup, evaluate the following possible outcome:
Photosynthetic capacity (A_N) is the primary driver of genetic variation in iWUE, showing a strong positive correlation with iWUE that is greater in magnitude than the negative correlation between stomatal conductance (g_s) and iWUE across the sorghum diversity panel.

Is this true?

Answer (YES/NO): NO